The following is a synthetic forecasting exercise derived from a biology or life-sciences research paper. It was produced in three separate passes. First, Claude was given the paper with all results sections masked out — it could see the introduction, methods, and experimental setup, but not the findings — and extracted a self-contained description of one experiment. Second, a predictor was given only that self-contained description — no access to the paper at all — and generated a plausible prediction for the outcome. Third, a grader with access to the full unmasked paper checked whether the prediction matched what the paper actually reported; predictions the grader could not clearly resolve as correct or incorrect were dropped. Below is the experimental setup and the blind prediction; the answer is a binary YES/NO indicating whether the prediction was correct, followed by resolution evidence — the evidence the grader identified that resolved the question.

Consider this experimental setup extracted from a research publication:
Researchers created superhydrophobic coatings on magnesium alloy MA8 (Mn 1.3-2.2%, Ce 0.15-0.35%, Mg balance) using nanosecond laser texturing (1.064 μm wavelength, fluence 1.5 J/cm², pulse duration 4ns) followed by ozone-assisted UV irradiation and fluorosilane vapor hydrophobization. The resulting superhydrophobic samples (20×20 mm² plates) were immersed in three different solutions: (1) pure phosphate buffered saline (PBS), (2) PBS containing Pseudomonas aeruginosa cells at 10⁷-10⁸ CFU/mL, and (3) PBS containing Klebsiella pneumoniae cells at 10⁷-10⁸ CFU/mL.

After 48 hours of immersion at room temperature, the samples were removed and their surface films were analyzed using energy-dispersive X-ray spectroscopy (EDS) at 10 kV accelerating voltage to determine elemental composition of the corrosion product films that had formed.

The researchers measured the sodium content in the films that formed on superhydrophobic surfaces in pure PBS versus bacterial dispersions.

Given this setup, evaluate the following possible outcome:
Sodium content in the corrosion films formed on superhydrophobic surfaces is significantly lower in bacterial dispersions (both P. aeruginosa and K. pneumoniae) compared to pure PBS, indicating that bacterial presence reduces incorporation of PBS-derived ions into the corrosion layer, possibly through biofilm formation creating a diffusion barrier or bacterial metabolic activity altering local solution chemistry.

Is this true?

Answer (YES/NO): NO